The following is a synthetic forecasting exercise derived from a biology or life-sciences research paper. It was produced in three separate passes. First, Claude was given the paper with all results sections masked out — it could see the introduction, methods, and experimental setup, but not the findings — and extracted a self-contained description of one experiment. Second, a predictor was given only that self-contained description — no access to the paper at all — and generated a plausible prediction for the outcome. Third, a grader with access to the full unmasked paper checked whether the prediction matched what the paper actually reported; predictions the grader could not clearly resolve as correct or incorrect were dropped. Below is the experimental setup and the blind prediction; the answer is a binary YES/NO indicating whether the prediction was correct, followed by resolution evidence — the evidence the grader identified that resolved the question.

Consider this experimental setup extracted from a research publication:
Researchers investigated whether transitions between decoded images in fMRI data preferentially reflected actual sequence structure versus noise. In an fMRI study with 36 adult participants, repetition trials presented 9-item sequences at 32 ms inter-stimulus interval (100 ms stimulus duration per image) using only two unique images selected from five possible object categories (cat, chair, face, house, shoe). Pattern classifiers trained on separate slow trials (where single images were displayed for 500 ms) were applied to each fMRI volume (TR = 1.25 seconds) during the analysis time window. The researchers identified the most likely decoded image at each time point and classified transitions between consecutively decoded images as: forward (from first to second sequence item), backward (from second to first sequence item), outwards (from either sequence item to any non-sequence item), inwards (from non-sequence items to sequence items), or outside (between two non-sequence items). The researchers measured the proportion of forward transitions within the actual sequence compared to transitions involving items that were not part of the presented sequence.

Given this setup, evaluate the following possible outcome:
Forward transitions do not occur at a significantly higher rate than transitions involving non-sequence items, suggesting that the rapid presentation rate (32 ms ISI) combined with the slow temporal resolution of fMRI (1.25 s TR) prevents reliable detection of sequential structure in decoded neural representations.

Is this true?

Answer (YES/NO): NO